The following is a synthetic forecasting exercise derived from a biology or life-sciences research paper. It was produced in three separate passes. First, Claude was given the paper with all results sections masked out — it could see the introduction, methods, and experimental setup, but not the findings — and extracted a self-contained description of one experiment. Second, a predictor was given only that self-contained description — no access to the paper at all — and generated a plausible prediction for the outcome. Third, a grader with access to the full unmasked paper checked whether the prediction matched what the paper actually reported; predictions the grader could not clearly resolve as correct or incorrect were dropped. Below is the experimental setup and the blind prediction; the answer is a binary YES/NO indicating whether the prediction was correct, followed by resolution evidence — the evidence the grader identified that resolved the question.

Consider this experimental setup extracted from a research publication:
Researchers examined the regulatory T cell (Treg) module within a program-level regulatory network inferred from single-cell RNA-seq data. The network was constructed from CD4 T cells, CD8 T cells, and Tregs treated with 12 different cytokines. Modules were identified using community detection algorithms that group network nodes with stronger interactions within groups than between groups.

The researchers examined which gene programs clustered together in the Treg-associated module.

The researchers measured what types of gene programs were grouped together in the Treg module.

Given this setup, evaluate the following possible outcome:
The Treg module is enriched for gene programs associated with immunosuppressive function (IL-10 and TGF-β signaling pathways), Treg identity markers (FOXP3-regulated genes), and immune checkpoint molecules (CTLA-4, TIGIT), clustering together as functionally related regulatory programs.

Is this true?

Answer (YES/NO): NO